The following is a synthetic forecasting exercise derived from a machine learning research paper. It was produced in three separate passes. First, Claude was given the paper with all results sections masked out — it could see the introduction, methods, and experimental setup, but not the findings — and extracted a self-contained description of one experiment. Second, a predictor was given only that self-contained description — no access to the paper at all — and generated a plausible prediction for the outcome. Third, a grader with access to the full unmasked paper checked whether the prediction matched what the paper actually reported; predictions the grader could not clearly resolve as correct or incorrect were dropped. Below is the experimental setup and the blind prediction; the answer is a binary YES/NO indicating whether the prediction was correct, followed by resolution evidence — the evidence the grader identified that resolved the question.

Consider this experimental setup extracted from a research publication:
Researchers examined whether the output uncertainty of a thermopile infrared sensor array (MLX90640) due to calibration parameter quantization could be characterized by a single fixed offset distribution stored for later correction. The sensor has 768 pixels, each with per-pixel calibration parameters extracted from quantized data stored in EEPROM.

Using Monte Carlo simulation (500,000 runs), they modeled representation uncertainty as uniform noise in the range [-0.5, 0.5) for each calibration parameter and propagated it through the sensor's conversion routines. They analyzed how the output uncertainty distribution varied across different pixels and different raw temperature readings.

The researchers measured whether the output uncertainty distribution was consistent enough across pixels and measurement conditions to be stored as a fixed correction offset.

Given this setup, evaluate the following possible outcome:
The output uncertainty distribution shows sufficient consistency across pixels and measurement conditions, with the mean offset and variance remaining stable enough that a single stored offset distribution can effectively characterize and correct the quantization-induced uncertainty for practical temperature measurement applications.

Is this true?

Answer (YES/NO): NO